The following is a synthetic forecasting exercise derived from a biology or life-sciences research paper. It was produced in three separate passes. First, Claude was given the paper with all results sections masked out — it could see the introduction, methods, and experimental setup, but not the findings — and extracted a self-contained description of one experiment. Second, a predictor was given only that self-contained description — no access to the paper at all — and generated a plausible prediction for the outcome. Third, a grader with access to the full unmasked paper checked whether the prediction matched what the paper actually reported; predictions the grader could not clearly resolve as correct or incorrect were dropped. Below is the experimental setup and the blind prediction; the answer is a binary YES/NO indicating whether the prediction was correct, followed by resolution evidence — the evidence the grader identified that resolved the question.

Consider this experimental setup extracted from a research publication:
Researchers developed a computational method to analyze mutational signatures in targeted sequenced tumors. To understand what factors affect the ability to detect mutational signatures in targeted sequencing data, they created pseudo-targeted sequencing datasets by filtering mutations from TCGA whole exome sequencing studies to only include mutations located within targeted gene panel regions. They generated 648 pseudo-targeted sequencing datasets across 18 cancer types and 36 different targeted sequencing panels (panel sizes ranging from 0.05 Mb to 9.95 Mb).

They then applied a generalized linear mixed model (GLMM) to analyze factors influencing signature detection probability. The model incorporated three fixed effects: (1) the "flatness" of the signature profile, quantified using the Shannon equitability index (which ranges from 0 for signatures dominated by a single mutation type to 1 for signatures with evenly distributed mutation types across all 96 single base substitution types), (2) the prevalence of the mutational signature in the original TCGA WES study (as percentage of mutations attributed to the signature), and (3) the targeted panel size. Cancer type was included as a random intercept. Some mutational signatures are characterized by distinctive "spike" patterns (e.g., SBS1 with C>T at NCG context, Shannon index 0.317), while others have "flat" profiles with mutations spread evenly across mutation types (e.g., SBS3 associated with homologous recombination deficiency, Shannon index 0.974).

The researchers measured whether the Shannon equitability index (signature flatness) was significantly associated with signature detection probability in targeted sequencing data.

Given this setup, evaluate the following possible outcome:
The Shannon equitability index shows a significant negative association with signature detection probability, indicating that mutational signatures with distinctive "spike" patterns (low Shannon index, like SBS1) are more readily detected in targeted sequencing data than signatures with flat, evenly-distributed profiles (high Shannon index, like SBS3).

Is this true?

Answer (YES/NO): YES